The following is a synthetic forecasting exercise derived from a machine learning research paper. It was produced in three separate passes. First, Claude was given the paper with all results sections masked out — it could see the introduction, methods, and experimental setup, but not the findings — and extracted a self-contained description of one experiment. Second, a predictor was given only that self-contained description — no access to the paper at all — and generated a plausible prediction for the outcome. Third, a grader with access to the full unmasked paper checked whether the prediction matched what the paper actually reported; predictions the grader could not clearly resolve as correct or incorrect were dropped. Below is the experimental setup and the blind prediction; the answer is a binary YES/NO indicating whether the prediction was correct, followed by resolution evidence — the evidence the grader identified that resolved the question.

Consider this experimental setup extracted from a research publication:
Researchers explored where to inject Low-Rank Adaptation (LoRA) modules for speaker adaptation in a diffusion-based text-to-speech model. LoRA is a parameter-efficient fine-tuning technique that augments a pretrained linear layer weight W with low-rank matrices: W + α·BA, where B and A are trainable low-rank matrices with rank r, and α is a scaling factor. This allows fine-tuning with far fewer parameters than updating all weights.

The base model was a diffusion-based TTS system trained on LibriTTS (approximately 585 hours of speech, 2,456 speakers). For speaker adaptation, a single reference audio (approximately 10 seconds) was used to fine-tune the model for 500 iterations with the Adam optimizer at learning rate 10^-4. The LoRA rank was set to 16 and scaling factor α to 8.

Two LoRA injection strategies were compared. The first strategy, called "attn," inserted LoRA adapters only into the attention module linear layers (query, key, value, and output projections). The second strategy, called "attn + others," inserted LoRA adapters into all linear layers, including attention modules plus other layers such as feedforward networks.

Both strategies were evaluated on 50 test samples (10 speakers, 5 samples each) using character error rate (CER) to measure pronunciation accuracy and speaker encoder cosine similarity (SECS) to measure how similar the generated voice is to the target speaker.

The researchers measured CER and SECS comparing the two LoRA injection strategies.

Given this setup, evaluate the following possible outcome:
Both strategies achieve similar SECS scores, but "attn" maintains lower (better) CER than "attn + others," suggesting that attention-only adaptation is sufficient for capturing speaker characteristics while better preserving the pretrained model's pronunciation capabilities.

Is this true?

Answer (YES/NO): YES